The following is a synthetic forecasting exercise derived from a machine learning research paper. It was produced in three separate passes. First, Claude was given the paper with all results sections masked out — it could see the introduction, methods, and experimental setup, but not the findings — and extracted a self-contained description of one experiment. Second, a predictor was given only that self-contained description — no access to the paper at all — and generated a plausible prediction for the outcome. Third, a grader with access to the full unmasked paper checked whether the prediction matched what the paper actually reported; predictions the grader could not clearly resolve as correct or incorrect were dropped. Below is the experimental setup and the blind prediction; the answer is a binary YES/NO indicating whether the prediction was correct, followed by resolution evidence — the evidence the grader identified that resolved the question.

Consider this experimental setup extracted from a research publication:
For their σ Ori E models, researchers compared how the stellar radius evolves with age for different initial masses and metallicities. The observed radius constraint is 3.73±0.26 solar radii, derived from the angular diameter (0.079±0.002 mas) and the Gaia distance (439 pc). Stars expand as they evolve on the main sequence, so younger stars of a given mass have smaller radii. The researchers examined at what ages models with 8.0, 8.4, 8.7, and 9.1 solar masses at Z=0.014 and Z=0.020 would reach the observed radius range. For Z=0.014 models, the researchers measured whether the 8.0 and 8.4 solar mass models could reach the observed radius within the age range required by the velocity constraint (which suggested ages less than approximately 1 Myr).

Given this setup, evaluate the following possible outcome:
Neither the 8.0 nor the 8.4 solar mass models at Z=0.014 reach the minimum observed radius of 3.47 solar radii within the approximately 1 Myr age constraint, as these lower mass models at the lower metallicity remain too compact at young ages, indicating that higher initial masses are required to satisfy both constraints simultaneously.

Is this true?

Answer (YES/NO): YES